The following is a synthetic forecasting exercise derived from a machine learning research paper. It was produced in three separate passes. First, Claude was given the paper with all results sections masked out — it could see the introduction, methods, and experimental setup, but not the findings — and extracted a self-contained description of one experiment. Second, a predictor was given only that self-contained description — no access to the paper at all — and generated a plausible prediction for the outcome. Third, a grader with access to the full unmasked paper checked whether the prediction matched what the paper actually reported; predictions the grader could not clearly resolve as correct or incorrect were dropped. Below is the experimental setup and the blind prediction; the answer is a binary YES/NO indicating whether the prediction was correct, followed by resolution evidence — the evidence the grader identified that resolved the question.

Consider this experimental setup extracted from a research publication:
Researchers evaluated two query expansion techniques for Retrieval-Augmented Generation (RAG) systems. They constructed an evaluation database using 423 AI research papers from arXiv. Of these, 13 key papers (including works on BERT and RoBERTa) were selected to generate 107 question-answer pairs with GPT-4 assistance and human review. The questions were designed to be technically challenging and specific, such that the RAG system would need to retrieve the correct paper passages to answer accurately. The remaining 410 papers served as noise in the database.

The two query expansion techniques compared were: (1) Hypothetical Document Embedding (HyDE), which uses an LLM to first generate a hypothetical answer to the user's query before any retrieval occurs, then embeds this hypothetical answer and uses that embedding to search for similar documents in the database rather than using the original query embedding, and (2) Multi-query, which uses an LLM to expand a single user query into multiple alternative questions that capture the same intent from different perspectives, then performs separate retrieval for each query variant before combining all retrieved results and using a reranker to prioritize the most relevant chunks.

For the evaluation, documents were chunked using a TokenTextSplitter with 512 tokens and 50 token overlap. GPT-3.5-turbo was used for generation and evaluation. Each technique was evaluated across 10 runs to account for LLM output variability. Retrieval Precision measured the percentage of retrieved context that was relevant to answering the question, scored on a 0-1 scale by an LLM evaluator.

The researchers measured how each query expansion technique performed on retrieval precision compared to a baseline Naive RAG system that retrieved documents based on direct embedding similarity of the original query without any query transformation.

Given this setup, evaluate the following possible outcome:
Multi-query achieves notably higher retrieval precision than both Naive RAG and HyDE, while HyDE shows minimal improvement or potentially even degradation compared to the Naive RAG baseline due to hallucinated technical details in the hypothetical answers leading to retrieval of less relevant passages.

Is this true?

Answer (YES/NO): NO